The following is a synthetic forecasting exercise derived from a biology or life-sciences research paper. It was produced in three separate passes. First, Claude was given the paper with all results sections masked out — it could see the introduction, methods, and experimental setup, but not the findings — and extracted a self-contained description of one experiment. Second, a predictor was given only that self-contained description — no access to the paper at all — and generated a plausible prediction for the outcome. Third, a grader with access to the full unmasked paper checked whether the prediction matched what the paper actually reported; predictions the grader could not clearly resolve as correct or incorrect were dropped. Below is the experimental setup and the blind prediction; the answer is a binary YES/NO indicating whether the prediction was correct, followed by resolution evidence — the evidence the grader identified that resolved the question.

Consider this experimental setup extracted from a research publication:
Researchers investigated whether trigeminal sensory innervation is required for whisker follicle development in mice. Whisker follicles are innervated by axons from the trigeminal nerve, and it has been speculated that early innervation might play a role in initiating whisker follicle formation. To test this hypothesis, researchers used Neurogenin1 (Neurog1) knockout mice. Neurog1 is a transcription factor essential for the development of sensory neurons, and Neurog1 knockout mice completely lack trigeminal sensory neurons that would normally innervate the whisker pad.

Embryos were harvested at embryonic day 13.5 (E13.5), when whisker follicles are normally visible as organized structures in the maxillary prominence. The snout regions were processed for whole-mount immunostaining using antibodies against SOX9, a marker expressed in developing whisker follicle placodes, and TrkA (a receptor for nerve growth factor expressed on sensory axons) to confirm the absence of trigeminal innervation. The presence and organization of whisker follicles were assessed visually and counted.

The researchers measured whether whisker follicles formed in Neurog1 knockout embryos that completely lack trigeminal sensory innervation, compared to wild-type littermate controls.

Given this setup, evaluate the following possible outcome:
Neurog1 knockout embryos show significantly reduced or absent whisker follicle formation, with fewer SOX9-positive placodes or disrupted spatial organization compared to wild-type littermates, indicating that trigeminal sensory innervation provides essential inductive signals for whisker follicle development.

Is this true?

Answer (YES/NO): NO